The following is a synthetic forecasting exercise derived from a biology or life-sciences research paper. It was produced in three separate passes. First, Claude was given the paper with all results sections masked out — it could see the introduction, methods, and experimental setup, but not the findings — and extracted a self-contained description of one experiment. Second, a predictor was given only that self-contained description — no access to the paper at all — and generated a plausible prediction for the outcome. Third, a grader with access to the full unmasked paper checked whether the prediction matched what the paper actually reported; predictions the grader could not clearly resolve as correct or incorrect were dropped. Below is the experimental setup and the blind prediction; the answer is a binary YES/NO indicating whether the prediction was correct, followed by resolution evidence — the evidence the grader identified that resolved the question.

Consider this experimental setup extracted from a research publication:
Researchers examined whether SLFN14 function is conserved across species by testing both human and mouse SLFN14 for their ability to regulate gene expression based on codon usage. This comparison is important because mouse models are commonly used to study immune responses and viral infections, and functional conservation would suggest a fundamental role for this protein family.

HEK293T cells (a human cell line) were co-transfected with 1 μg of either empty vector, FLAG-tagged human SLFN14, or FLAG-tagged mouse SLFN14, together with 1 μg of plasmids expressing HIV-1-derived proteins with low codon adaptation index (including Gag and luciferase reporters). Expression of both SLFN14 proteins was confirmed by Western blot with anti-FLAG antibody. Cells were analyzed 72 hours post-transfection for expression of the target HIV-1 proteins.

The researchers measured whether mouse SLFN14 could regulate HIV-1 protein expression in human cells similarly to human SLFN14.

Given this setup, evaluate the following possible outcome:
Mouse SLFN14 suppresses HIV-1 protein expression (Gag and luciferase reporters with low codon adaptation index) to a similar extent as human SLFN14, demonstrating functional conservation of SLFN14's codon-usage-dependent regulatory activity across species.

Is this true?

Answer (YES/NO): YES